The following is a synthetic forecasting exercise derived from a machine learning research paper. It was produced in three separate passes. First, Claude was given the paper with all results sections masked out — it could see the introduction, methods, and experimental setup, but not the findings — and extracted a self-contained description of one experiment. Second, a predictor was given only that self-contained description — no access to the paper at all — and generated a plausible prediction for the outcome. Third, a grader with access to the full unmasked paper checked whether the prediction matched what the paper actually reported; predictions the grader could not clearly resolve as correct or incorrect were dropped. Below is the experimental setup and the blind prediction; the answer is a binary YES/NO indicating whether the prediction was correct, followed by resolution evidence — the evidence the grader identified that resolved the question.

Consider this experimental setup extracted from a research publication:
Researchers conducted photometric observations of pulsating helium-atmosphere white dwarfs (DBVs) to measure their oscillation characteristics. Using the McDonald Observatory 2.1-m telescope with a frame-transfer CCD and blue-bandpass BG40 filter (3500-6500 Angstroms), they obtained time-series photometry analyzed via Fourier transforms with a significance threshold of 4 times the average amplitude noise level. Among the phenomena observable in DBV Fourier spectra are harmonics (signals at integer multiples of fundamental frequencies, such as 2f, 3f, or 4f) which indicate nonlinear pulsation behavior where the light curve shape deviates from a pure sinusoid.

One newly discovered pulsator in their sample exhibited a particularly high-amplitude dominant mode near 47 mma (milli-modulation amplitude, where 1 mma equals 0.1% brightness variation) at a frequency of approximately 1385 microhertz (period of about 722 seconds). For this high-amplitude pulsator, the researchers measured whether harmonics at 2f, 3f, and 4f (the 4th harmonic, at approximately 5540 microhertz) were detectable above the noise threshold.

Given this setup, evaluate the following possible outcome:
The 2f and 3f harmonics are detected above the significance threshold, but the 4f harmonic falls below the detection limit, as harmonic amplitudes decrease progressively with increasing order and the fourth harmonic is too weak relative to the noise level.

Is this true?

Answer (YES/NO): NO